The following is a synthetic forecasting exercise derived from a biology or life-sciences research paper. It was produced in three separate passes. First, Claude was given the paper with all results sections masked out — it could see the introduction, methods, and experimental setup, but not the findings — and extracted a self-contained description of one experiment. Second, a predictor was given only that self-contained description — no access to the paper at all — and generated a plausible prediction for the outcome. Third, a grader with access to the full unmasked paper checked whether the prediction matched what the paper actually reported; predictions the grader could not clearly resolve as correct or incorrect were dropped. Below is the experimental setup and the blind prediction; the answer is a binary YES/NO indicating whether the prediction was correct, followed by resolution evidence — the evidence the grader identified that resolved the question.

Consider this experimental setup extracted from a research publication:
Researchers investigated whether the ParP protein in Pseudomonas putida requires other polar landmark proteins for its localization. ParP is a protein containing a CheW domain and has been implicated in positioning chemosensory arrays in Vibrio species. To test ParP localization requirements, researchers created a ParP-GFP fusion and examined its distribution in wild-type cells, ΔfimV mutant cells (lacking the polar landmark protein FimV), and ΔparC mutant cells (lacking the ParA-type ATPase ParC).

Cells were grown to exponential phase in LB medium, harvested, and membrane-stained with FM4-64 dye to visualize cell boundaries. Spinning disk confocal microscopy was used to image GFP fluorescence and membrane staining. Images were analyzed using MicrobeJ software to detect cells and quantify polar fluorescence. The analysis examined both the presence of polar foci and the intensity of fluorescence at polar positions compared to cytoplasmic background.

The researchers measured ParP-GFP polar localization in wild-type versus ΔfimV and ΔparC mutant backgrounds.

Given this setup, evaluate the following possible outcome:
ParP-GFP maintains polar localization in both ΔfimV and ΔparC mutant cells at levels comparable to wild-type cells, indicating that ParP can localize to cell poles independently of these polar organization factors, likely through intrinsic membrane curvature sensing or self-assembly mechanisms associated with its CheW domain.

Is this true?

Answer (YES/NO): NO